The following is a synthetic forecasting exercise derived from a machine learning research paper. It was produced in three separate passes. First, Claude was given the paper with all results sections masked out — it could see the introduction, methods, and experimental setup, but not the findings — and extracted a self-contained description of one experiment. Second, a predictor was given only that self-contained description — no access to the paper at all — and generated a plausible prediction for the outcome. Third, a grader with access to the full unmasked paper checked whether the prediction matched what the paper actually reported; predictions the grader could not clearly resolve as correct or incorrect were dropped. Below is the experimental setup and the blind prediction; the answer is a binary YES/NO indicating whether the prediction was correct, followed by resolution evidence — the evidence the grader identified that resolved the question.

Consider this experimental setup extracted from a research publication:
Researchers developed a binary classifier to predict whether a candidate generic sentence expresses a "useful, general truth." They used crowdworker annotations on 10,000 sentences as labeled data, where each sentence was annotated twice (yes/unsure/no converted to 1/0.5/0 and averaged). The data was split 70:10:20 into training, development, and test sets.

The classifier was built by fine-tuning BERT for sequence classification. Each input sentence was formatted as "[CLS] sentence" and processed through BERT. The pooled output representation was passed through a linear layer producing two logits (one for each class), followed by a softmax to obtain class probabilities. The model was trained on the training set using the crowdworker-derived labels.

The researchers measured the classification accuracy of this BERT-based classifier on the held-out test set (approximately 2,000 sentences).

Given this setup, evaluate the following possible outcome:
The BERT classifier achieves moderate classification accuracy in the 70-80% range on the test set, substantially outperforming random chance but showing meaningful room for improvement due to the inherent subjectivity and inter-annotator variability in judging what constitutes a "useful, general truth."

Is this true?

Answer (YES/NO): NO